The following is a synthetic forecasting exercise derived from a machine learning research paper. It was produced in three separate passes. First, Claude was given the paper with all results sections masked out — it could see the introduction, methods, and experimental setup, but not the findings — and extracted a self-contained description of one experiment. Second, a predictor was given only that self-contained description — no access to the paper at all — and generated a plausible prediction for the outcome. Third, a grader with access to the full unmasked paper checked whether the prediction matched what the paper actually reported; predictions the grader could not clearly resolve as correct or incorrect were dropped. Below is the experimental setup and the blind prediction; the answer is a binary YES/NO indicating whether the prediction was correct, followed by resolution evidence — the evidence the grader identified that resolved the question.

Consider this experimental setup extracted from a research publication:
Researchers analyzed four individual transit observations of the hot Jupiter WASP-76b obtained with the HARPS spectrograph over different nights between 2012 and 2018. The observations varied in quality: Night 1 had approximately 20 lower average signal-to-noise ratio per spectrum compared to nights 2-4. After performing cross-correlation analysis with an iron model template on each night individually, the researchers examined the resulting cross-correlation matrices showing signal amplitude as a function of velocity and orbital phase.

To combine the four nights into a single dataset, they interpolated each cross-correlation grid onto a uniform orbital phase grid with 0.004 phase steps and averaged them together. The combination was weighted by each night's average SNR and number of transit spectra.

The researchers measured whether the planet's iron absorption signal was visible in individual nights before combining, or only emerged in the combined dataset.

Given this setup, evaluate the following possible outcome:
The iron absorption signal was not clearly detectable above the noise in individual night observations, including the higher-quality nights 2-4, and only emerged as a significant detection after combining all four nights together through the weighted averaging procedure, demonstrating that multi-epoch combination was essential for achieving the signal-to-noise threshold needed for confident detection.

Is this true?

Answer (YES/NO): NO